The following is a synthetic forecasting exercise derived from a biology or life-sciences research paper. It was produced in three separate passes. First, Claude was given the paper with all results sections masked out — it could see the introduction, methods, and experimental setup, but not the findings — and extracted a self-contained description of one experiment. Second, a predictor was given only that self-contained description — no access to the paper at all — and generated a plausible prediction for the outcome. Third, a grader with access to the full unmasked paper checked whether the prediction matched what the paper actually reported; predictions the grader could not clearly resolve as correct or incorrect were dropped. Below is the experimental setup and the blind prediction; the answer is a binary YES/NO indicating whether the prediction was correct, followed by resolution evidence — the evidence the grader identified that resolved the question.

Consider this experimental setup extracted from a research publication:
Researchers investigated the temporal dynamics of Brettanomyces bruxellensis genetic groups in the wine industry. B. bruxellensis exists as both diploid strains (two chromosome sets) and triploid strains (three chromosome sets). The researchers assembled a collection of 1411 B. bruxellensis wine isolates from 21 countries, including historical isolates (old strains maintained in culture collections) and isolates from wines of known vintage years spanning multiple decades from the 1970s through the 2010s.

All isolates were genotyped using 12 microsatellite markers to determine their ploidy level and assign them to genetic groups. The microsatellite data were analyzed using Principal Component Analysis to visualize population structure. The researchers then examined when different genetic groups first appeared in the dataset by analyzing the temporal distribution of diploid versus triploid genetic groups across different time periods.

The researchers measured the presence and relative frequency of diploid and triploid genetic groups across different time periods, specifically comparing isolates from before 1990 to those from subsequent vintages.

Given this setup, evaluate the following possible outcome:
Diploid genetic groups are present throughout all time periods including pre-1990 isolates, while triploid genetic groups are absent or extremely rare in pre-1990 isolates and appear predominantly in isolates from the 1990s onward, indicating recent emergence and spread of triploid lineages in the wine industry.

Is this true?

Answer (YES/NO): YES